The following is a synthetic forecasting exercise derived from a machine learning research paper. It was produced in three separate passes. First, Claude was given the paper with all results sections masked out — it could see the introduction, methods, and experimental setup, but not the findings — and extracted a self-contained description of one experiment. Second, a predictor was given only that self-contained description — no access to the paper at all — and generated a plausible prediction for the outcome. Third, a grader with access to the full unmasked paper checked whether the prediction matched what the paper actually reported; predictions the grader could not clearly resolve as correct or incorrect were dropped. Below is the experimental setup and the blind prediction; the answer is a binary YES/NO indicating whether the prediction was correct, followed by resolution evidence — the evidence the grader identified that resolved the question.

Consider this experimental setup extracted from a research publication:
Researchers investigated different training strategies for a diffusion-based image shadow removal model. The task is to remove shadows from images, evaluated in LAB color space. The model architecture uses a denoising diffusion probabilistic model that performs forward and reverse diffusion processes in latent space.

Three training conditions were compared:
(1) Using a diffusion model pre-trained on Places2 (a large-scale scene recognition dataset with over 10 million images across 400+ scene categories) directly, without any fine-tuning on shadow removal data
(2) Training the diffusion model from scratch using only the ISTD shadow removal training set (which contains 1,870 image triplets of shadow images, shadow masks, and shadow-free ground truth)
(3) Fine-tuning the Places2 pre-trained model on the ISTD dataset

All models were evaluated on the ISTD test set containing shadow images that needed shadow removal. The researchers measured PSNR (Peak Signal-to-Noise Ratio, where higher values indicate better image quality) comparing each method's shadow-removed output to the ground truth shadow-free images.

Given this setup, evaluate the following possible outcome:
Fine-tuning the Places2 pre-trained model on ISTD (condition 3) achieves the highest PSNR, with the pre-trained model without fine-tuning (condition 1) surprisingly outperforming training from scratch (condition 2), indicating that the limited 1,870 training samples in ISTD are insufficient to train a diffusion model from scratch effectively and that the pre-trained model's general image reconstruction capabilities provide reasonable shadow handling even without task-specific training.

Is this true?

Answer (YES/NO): YES